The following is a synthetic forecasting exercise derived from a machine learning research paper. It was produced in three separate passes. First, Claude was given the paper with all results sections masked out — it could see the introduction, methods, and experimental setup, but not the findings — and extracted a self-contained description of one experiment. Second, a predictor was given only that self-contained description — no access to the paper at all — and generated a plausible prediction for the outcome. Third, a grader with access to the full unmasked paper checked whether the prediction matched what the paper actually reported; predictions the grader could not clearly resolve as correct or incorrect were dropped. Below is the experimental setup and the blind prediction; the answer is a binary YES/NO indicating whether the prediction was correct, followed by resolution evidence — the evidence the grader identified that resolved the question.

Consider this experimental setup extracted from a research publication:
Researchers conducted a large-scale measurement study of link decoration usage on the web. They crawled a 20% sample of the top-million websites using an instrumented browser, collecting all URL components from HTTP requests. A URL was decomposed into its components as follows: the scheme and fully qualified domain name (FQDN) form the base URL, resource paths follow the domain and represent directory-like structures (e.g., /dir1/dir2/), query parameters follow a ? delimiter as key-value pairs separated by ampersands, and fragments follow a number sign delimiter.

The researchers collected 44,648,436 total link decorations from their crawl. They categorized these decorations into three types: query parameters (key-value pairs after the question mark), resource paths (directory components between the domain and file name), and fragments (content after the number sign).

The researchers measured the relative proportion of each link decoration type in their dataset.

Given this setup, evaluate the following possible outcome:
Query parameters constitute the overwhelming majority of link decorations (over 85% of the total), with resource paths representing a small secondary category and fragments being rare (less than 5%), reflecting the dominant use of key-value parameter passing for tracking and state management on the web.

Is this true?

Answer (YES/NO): NO